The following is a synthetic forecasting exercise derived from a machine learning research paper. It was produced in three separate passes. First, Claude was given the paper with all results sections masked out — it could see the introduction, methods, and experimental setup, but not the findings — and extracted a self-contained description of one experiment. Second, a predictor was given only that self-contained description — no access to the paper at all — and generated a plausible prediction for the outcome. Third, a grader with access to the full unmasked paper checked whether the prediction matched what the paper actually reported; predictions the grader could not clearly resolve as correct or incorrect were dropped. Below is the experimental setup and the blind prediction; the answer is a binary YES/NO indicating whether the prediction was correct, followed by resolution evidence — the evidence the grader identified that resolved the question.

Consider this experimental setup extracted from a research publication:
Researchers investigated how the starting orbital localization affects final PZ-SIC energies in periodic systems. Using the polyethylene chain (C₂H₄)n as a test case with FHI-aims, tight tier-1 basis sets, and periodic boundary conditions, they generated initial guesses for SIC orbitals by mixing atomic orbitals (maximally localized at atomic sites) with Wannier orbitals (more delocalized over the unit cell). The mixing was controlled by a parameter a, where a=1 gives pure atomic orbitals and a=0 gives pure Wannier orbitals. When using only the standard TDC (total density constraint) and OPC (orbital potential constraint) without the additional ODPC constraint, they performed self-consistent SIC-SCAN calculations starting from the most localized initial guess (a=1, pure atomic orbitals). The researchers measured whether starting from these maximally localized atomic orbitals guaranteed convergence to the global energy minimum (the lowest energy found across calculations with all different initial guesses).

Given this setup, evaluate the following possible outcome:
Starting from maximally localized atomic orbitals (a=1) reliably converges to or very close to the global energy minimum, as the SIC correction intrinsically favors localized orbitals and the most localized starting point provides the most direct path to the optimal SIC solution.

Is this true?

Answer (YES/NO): NO